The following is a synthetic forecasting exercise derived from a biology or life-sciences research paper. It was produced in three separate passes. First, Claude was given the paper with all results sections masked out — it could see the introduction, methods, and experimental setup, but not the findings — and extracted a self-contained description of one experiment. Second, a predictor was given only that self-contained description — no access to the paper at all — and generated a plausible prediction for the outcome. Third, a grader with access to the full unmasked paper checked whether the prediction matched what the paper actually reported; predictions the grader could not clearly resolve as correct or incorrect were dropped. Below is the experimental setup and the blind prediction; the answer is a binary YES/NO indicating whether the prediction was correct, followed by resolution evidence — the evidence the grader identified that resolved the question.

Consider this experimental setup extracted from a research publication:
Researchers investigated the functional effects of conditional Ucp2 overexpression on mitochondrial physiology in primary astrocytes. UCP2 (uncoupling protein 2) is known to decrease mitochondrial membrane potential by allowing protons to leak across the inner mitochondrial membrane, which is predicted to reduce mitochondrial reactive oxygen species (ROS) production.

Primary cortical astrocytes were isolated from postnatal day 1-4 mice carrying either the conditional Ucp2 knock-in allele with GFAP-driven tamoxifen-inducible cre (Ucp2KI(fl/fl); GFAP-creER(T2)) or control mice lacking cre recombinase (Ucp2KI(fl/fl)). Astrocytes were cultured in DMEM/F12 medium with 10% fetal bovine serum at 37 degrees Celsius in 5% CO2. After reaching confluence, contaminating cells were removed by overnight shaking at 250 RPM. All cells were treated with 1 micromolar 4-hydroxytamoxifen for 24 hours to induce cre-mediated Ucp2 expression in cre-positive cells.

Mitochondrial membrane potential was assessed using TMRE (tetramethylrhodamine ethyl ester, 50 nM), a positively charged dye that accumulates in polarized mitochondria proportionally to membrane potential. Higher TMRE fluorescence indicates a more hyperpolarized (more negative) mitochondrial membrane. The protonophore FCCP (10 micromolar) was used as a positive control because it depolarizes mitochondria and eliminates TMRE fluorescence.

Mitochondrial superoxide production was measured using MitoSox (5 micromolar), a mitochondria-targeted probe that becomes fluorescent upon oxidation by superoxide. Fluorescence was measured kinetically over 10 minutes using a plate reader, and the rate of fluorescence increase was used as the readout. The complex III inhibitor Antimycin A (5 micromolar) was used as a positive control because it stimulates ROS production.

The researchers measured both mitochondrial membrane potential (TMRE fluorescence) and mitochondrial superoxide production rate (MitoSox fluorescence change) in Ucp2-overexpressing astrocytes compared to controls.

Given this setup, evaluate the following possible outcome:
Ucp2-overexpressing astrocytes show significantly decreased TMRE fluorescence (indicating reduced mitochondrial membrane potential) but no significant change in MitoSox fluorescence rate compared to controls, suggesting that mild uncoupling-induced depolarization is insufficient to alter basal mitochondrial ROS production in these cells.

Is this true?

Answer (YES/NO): NO